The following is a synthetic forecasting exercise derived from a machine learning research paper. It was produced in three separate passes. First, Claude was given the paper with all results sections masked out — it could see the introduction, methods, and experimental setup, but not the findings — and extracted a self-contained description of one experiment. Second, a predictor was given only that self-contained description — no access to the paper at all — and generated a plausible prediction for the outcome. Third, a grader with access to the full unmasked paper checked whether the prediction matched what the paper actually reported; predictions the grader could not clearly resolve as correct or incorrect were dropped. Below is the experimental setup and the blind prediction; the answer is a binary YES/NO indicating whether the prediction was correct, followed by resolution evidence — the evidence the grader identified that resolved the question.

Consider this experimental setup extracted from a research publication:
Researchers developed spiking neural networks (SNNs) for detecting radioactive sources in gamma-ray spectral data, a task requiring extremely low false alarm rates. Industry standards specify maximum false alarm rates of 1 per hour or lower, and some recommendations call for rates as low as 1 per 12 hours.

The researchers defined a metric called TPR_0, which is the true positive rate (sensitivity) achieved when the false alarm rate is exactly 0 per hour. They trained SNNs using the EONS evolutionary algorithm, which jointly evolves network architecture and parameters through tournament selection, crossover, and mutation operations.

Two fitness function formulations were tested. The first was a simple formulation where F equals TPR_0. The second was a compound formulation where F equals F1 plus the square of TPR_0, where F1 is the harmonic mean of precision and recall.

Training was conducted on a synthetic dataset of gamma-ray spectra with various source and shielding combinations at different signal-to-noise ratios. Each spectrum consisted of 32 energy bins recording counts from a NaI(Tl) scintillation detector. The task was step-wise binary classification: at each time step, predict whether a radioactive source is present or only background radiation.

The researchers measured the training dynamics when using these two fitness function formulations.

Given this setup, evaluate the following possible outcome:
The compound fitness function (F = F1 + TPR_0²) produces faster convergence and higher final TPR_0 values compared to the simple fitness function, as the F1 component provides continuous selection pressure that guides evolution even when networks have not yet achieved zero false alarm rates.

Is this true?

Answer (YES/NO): YES